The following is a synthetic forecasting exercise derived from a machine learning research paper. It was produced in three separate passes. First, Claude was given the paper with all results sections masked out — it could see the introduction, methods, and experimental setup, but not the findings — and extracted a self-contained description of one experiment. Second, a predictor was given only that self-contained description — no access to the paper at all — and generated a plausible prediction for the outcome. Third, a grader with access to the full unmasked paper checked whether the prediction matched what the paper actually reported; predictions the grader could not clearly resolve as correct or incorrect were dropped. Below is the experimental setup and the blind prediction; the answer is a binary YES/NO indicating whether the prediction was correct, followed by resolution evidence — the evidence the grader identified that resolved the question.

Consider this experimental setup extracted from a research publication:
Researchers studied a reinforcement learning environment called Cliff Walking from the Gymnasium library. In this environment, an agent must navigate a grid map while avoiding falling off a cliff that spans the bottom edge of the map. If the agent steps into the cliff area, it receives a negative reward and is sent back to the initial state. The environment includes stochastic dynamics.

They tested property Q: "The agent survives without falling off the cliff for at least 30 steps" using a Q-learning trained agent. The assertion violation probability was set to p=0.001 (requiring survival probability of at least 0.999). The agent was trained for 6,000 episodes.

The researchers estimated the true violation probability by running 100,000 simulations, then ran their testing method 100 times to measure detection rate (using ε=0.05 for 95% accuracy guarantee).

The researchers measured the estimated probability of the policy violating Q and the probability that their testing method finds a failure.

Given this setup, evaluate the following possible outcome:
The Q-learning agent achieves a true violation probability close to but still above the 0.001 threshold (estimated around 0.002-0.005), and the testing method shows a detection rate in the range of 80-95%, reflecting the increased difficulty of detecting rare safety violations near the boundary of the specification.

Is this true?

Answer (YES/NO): NO